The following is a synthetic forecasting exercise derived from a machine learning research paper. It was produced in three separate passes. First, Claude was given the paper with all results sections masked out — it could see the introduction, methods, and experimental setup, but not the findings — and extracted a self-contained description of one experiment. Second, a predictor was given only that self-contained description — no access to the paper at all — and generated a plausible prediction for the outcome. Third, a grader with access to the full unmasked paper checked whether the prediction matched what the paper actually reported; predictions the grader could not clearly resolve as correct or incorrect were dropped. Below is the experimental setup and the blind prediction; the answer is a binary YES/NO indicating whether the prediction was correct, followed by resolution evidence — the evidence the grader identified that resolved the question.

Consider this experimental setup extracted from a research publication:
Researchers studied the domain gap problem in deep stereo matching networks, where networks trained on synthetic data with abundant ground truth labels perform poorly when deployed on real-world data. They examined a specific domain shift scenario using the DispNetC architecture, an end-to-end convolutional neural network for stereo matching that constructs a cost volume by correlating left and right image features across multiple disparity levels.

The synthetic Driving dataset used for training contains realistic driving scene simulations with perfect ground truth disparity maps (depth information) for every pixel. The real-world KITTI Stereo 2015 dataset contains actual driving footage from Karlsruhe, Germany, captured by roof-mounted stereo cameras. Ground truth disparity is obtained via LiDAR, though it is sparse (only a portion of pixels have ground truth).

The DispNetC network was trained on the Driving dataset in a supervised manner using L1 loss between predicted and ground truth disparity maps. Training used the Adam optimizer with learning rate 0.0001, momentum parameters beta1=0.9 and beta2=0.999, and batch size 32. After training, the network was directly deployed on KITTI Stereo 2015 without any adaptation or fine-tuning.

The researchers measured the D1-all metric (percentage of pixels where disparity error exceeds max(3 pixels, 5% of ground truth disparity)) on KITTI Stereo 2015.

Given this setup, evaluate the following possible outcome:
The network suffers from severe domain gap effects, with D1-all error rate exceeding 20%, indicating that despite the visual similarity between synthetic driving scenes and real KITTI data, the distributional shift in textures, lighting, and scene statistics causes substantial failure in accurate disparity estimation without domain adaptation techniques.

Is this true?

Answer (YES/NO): YES